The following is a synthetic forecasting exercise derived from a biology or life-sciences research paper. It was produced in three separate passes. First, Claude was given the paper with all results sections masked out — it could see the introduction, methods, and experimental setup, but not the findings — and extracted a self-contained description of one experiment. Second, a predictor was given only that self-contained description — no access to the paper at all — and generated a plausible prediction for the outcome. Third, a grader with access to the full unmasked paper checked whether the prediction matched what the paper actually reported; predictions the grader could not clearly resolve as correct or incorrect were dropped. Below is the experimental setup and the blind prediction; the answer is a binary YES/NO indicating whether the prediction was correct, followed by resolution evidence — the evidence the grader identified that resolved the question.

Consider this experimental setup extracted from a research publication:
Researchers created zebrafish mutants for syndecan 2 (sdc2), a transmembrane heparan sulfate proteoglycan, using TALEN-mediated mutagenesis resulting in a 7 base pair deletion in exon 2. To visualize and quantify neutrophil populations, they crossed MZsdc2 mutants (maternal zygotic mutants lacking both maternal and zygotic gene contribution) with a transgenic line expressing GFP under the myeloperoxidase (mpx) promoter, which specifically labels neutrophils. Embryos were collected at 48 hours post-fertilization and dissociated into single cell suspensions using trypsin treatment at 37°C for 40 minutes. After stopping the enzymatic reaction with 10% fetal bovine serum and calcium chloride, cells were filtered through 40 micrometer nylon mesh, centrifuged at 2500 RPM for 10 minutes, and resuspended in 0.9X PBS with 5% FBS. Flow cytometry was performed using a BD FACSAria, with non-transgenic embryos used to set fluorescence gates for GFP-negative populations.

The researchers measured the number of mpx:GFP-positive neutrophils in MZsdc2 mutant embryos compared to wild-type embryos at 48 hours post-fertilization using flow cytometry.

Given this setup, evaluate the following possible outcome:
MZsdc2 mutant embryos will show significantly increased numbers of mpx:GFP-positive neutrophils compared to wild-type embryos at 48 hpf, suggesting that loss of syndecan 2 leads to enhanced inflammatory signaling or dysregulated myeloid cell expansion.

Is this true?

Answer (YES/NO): NO